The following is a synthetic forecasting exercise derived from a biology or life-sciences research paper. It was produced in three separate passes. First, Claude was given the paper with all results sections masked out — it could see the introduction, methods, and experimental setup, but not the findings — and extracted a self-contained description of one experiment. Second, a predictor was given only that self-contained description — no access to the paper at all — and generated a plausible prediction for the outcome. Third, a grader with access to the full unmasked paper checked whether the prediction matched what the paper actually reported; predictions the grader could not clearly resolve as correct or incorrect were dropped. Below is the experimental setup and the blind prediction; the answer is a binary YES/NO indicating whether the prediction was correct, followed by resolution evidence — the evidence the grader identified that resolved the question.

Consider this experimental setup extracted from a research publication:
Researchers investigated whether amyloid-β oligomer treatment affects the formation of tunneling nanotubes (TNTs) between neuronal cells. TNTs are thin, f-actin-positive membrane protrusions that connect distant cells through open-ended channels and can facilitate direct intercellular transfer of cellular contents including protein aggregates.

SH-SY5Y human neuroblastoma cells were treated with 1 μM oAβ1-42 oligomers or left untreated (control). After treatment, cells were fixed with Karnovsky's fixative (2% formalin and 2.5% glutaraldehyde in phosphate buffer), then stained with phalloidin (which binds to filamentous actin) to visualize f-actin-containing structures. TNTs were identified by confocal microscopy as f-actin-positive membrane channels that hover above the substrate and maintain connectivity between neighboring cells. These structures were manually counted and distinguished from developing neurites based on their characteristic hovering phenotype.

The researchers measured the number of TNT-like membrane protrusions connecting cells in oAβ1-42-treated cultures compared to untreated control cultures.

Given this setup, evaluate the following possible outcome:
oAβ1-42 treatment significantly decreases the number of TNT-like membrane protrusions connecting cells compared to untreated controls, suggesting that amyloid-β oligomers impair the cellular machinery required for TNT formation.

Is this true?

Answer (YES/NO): NO